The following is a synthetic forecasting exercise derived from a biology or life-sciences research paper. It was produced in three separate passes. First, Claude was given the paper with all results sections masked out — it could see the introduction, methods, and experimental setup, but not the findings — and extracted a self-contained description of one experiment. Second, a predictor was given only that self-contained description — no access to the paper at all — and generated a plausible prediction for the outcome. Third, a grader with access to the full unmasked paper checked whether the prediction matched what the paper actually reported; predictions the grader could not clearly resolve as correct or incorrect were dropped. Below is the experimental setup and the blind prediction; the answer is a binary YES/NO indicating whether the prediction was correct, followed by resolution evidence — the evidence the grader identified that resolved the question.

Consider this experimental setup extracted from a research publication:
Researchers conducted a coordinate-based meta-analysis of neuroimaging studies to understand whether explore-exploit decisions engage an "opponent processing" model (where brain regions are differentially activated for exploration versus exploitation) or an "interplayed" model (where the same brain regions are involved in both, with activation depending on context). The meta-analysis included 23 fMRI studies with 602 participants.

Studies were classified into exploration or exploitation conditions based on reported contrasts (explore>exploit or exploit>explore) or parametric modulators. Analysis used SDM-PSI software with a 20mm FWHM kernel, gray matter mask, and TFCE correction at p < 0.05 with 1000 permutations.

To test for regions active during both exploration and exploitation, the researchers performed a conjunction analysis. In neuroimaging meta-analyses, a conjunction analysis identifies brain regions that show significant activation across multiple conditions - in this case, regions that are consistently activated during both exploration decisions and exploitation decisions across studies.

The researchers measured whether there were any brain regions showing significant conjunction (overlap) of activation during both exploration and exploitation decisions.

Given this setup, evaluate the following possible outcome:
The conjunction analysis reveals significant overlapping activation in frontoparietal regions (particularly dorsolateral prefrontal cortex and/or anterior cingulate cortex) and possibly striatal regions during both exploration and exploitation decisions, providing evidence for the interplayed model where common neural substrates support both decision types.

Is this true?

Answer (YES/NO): NO